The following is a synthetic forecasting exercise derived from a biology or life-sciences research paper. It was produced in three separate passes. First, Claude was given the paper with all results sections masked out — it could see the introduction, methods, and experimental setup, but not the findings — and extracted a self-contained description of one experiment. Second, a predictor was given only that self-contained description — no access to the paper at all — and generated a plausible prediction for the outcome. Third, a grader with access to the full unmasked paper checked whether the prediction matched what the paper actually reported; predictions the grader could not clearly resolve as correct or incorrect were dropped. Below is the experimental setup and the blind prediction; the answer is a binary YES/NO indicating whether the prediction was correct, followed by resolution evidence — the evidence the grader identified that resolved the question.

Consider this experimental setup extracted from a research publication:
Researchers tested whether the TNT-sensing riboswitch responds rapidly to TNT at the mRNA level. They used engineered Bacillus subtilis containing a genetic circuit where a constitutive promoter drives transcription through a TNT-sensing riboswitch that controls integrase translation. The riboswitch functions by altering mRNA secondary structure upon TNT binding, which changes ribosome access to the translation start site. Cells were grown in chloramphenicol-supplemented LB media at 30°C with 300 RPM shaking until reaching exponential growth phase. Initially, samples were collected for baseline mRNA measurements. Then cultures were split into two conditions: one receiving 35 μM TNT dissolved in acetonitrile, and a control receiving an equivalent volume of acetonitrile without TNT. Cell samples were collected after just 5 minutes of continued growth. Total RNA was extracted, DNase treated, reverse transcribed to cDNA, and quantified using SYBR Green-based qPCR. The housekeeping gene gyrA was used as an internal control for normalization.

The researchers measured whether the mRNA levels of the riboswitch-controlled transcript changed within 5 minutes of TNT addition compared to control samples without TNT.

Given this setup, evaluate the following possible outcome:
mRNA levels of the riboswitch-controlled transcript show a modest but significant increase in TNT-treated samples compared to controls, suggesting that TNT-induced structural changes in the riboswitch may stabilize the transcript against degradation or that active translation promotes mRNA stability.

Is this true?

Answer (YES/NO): NO